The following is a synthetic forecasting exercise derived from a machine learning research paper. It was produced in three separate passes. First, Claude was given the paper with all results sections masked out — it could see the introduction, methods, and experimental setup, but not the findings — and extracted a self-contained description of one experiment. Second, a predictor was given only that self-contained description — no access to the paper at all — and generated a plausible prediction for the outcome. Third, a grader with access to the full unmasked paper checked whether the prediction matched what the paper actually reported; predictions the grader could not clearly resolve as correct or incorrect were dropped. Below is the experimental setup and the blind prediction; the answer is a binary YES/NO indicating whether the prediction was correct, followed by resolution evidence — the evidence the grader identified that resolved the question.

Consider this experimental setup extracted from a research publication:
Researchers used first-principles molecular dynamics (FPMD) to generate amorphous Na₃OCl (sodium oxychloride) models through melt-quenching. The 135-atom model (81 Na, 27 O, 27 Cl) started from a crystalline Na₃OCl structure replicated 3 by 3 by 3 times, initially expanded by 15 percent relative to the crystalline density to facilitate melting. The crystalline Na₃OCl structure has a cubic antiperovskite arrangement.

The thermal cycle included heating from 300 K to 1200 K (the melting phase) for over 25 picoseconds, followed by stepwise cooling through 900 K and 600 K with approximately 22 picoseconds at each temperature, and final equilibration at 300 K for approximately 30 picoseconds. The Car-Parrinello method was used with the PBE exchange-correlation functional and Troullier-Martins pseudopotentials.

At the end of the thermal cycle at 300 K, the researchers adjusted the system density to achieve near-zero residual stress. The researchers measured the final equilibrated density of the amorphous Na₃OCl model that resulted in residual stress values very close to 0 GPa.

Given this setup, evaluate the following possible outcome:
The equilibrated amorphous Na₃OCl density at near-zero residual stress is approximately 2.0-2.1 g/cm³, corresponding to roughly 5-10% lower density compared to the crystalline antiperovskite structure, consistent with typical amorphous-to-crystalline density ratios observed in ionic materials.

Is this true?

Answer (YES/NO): YES